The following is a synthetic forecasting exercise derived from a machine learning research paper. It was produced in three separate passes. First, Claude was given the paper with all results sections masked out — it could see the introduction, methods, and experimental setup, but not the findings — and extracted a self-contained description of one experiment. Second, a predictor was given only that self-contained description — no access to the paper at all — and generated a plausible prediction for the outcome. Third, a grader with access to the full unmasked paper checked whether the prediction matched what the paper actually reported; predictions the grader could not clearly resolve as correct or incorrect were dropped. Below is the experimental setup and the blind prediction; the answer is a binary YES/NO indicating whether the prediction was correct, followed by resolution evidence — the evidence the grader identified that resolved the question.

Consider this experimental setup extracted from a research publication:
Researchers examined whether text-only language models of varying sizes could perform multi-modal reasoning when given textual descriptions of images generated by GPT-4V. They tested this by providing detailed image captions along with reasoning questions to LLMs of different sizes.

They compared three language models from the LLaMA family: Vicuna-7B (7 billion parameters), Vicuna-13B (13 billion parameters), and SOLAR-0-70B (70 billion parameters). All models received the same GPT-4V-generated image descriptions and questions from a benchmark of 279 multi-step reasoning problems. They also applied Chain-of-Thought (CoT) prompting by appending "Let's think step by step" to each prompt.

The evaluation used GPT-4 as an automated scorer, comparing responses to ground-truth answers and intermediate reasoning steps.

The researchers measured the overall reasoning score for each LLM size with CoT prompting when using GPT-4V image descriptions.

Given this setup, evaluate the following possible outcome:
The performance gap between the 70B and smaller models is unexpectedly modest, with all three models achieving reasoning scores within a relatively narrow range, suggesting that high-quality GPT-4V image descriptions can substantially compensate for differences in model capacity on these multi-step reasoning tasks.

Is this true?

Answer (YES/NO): NO